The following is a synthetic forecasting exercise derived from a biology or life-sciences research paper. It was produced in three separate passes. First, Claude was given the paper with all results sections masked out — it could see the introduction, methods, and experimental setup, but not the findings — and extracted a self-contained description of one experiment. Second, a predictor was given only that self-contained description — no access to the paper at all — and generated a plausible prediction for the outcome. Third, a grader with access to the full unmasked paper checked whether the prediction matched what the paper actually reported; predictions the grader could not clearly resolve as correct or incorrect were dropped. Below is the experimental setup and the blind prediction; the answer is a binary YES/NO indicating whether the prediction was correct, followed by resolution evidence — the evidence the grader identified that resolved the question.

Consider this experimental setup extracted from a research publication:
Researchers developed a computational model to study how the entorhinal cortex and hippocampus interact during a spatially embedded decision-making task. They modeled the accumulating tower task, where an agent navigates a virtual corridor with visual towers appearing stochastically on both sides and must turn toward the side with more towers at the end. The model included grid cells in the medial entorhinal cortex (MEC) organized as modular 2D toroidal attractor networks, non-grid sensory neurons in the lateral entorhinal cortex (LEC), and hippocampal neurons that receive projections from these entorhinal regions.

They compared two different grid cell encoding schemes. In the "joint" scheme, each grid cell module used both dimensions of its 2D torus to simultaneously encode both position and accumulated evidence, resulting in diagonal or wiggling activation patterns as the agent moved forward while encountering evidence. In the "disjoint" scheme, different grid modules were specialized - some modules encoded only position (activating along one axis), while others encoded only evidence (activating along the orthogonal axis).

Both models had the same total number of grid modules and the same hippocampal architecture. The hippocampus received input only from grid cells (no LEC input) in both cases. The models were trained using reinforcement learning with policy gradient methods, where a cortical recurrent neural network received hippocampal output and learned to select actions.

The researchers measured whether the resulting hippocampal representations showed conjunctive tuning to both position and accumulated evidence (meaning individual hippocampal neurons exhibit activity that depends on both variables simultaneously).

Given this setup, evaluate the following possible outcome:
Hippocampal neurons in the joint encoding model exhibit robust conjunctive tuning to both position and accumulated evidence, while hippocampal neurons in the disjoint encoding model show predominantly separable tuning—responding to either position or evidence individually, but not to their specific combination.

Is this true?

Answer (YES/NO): YES